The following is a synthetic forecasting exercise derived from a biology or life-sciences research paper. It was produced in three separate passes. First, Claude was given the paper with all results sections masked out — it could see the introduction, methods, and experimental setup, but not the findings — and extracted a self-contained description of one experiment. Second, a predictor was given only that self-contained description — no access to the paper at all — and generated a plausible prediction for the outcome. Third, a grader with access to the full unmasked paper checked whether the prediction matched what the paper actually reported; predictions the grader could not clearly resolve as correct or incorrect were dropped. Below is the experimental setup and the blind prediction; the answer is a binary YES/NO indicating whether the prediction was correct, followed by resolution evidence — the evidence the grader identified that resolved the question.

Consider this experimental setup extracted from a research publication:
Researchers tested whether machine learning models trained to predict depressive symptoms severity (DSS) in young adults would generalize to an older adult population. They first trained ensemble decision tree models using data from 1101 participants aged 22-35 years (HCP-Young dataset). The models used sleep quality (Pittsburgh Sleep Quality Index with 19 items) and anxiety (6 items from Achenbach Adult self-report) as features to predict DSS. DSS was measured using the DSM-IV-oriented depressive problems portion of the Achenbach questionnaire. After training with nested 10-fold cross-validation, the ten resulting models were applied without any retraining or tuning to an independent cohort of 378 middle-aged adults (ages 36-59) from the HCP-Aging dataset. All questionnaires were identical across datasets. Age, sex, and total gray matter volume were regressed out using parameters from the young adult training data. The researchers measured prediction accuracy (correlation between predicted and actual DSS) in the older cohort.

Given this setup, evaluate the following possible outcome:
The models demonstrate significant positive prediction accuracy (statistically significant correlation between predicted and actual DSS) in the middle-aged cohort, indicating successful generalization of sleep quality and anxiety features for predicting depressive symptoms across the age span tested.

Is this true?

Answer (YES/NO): YES